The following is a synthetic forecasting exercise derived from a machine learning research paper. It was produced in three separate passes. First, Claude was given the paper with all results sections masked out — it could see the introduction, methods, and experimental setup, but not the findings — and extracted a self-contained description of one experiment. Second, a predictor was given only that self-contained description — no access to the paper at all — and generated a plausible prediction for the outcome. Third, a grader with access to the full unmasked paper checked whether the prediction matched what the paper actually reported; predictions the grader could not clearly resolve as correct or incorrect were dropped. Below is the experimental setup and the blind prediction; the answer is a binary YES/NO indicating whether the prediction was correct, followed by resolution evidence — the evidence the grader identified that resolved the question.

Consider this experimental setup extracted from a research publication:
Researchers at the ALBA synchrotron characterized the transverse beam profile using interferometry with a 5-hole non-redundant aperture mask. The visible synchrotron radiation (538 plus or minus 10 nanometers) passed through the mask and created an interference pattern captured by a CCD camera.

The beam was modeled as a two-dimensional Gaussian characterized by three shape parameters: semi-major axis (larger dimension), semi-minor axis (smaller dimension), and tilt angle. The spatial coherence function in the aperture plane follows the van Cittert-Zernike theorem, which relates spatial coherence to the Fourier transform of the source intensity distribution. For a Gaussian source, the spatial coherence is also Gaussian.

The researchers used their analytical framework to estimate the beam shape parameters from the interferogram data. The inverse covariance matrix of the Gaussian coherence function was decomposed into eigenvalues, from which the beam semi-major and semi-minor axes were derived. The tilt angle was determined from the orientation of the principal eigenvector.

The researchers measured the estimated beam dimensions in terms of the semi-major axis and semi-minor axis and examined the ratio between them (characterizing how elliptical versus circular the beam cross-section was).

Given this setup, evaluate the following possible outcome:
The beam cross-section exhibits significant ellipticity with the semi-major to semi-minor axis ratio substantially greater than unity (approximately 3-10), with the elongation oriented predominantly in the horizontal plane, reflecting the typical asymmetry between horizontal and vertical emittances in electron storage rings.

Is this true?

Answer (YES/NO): NO